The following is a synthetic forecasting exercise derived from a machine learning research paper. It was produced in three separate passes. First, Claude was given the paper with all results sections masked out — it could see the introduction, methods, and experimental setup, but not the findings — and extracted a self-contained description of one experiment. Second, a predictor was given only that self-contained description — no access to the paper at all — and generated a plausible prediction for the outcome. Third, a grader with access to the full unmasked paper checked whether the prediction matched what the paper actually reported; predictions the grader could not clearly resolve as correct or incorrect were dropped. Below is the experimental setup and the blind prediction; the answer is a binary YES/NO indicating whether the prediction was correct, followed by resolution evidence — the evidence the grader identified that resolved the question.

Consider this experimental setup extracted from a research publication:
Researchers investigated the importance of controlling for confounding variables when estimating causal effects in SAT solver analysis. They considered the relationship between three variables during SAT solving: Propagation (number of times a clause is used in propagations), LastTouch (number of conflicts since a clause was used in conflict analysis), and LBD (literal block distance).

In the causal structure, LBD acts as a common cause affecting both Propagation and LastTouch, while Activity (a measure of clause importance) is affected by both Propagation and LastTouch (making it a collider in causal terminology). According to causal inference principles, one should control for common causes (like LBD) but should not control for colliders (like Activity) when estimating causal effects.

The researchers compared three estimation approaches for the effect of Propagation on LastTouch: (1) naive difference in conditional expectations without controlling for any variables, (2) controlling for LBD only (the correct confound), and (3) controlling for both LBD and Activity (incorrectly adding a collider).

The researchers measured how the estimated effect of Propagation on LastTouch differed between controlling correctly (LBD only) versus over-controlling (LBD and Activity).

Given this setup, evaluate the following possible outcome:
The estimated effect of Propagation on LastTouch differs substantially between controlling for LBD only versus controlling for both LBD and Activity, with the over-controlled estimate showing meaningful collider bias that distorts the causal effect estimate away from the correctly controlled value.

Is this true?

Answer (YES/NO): YES